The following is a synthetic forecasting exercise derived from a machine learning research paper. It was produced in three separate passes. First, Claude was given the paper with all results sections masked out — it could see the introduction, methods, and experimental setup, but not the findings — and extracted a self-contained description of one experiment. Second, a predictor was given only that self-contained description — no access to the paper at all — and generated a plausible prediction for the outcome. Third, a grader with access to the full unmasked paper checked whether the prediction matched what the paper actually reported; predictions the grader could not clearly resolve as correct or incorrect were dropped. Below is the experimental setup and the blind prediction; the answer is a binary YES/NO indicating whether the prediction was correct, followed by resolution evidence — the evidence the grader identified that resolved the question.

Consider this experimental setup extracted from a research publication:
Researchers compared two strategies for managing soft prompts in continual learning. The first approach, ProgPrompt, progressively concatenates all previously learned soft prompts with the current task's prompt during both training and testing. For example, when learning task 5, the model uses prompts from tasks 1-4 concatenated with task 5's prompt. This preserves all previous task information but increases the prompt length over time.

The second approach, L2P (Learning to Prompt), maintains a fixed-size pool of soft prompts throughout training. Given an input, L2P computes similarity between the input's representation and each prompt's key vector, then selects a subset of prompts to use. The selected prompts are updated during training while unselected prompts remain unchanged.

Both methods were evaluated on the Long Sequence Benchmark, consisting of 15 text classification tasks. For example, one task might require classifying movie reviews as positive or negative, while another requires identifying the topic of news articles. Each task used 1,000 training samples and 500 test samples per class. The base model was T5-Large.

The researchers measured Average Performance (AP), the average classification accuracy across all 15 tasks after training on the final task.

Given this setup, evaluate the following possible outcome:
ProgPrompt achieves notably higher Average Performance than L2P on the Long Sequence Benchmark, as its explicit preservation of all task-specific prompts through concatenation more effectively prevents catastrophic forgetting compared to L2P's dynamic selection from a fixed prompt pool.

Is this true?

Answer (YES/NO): NO